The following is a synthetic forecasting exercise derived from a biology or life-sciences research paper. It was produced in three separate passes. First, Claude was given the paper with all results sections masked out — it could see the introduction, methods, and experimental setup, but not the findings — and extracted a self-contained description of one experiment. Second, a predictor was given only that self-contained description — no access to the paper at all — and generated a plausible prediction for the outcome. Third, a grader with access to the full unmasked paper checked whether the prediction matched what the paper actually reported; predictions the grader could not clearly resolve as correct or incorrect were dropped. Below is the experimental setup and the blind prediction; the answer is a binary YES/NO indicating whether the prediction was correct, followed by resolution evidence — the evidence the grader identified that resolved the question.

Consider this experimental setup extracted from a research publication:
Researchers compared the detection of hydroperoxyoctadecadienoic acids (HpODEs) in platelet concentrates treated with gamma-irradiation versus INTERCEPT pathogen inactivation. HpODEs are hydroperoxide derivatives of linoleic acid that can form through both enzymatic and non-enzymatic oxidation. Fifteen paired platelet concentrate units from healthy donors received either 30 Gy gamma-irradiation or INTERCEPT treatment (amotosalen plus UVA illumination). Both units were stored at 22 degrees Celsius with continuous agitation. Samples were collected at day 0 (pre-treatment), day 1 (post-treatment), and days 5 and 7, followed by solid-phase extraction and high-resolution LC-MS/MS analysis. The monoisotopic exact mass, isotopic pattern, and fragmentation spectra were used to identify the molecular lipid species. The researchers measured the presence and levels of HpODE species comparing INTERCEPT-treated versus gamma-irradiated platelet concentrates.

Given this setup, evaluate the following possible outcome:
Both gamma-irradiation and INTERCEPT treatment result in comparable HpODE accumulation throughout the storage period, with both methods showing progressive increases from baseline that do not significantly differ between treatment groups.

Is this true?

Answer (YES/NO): NO